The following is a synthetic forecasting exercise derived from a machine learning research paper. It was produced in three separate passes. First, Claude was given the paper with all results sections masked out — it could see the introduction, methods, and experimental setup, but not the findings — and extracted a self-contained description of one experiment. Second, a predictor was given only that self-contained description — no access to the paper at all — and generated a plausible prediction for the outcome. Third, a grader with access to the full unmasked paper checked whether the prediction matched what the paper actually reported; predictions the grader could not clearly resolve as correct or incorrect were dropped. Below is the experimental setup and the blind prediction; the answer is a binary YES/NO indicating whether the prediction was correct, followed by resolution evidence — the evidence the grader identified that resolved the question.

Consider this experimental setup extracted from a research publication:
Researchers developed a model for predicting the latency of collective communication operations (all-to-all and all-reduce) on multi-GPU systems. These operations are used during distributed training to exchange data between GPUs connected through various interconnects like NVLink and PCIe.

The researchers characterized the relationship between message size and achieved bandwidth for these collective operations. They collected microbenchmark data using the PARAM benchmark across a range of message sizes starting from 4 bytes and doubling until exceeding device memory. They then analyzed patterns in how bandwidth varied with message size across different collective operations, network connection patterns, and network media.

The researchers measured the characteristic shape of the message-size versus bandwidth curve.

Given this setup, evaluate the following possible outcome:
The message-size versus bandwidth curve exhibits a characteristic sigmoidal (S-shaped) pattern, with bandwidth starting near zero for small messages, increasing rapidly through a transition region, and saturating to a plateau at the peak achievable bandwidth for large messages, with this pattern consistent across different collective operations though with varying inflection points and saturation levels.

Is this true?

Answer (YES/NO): NO